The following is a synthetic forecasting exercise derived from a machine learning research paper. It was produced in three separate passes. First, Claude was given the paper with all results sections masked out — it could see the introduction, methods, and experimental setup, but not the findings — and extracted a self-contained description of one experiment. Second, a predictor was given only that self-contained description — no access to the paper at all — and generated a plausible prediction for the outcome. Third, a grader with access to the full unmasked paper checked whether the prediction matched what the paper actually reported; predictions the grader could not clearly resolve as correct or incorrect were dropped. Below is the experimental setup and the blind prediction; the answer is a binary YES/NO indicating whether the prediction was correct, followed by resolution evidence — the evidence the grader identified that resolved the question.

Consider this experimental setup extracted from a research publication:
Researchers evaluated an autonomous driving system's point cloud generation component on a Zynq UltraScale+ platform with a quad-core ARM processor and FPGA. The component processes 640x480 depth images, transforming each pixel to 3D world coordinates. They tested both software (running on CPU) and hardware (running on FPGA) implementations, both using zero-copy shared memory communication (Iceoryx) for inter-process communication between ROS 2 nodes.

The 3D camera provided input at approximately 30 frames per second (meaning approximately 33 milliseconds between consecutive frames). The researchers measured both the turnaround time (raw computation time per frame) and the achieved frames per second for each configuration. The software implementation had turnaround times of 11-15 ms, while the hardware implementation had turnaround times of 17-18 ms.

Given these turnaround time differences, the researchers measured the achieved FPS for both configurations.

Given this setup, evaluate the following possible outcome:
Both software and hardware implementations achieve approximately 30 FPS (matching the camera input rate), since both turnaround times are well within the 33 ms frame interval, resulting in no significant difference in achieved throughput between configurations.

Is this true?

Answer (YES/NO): YES